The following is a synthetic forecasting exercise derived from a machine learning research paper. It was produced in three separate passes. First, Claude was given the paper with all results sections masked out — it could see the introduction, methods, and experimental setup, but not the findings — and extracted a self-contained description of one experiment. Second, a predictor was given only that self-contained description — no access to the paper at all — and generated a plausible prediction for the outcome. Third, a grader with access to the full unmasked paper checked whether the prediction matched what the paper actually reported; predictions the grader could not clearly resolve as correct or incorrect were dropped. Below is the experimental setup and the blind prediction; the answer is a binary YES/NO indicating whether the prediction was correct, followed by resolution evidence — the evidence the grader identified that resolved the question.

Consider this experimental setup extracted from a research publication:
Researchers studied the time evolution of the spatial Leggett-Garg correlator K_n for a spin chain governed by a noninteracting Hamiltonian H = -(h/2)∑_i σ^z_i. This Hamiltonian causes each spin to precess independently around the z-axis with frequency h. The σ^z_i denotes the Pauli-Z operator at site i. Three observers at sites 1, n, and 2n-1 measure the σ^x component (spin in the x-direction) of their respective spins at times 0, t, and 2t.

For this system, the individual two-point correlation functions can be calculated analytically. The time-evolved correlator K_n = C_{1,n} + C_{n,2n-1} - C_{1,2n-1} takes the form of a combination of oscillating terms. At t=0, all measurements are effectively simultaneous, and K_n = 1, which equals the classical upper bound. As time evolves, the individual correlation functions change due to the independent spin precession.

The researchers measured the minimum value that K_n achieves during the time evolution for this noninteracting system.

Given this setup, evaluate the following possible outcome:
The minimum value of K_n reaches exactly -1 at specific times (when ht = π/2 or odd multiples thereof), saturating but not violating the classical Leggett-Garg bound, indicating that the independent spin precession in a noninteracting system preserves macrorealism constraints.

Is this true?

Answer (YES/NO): NO